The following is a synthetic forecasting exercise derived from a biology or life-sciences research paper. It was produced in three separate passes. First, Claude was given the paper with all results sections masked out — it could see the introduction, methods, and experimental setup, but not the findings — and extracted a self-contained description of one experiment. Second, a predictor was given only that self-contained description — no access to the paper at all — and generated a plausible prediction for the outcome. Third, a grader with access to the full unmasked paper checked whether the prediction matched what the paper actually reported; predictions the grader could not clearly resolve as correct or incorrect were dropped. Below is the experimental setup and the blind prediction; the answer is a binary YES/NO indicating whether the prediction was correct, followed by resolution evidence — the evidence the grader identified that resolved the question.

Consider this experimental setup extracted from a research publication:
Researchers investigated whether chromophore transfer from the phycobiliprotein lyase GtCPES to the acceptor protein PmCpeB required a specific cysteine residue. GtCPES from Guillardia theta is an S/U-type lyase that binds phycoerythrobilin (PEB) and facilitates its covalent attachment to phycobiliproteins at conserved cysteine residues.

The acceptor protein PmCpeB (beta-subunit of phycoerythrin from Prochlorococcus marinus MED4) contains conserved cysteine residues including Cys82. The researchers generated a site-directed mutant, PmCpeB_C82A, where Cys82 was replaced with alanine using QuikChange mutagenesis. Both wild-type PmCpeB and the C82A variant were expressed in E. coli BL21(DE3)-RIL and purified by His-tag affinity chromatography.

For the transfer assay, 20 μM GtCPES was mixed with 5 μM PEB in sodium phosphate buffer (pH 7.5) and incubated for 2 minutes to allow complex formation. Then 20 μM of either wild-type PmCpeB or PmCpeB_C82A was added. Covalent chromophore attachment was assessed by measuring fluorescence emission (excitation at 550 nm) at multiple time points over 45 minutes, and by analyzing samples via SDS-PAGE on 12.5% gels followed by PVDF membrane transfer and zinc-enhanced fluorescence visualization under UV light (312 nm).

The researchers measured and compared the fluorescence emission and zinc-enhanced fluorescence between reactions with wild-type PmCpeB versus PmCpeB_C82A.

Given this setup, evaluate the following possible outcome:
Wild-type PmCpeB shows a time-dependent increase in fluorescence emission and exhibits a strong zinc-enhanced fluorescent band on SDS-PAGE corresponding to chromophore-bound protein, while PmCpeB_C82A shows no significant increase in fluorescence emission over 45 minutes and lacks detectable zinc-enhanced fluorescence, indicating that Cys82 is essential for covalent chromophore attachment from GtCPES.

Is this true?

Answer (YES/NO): YES